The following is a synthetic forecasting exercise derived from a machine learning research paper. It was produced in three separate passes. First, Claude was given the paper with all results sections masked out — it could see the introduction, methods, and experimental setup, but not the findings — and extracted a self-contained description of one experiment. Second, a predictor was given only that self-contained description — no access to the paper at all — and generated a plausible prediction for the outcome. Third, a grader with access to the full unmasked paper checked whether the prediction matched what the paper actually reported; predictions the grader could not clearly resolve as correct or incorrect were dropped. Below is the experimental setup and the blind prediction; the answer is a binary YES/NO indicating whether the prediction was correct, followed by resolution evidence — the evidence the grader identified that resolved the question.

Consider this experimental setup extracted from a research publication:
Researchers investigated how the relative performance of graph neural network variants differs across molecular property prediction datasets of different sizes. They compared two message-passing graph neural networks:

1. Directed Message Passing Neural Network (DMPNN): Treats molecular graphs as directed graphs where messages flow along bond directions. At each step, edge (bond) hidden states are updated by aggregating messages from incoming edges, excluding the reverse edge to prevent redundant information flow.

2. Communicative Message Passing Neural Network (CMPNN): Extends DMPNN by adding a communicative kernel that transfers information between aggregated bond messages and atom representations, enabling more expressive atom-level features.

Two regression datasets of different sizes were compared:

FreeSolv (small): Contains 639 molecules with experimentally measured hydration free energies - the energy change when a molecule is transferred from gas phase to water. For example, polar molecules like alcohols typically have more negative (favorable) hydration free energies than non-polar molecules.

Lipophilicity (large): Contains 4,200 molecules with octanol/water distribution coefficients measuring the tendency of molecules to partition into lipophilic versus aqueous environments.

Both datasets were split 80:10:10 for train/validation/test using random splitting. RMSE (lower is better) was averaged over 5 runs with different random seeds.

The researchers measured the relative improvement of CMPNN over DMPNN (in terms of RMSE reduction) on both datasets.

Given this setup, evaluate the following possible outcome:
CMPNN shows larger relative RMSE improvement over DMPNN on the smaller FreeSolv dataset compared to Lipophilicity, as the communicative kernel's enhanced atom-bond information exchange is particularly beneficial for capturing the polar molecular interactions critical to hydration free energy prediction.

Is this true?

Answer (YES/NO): YES